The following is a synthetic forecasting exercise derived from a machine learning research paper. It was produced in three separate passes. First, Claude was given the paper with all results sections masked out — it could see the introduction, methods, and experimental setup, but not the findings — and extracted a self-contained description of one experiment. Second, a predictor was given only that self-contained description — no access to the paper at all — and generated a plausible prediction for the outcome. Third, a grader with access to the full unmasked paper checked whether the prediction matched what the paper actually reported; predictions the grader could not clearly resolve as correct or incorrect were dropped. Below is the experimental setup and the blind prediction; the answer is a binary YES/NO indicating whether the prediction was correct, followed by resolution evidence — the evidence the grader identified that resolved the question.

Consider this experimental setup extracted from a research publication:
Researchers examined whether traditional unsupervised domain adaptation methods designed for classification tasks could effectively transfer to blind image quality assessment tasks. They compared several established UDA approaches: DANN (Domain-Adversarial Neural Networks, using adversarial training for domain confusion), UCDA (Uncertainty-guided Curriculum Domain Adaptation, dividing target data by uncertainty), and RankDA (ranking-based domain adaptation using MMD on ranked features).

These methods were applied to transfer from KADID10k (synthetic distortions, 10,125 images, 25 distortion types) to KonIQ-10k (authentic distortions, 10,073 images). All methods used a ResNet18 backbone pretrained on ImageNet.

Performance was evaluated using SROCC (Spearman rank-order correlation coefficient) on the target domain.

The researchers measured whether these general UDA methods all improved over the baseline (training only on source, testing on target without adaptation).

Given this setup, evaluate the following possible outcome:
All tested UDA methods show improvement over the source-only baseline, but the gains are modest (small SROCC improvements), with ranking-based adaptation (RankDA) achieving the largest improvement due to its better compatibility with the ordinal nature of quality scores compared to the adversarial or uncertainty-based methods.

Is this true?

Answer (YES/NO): NO